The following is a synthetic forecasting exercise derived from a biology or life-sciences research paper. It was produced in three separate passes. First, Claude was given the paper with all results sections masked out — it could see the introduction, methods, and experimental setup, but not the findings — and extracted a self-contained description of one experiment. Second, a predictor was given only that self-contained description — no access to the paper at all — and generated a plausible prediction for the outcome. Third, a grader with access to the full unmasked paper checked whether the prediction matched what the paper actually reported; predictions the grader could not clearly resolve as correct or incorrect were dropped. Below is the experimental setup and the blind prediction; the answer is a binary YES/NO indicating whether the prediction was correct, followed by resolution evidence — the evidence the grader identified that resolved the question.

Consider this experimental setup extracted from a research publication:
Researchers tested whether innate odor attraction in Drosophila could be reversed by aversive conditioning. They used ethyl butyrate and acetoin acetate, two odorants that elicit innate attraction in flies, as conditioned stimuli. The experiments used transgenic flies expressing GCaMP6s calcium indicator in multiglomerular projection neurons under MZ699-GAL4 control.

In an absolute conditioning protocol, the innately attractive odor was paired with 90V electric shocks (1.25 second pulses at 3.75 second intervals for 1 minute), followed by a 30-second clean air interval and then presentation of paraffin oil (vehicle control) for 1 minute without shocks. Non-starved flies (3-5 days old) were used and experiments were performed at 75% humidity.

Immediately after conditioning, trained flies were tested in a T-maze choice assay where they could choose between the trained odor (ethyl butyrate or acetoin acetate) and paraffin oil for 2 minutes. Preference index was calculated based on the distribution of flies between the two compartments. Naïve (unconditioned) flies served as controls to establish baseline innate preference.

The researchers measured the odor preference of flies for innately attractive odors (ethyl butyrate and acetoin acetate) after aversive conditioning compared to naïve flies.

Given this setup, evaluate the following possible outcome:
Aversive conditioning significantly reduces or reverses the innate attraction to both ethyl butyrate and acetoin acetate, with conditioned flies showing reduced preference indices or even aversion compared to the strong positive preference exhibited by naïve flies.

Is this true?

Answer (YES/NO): YES